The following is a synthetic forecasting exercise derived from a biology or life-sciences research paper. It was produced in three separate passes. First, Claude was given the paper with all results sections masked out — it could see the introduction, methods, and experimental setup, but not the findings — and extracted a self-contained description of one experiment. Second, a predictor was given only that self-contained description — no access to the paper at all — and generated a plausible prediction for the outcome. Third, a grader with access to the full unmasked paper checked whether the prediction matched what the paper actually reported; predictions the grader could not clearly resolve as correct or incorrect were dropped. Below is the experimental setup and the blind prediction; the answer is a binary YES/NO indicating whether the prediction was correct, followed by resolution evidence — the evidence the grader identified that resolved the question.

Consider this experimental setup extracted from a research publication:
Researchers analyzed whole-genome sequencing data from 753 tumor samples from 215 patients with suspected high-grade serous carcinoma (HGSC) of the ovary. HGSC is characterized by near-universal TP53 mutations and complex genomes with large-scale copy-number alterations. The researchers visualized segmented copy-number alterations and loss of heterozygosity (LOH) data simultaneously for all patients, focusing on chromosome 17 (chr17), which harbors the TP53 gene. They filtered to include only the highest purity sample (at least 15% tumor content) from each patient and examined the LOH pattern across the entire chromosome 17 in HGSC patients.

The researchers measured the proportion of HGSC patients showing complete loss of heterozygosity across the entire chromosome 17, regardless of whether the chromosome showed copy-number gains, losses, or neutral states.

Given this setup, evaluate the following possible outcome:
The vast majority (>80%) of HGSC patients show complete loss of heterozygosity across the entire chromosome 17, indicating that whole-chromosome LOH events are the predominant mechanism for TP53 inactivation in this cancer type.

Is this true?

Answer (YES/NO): YES